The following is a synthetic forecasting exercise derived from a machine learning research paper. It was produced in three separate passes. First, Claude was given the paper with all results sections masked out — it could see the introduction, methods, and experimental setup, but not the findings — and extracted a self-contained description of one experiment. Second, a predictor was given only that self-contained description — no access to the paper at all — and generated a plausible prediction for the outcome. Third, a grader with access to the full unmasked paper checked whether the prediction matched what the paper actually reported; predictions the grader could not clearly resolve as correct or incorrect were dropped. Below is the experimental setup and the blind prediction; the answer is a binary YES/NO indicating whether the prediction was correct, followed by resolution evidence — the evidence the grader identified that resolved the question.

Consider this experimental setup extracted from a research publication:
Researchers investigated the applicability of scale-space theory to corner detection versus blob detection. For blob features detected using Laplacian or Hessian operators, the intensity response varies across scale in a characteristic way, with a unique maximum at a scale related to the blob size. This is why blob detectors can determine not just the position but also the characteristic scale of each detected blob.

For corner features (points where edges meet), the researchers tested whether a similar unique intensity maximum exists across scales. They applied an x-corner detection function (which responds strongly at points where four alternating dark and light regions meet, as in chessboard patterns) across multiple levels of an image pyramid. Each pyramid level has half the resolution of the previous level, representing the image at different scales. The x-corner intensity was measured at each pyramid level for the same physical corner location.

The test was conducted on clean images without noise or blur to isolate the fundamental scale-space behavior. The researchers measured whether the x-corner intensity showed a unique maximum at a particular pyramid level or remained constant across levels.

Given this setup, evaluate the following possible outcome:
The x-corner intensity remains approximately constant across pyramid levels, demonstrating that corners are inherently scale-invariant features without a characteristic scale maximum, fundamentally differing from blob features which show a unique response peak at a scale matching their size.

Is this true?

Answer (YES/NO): YES